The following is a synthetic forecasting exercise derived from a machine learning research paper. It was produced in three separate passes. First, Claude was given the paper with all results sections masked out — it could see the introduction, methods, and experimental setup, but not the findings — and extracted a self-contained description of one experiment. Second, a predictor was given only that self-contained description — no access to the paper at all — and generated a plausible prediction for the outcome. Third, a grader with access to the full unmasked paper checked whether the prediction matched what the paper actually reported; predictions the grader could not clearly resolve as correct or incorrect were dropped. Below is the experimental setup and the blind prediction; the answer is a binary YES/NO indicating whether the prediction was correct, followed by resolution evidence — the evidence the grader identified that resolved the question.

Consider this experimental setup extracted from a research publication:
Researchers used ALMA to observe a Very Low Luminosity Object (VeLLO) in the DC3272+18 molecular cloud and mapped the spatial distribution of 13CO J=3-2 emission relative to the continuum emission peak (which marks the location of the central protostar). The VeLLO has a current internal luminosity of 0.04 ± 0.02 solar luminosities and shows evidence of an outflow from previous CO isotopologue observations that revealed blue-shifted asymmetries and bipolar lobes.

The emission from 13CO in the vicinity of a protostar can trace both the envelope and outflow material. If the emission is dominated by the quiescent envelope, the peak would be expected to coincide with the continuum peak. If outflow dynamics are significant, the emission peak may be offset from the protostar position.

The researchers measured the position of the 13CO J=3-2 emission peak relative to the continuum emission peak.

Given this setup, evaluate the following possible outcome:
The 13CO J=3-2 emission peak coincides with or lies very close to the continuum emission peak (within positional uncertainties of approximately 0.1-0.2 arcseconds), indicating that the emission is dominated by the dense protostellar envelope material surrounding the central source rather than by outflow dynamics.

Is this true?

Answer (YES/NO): NO